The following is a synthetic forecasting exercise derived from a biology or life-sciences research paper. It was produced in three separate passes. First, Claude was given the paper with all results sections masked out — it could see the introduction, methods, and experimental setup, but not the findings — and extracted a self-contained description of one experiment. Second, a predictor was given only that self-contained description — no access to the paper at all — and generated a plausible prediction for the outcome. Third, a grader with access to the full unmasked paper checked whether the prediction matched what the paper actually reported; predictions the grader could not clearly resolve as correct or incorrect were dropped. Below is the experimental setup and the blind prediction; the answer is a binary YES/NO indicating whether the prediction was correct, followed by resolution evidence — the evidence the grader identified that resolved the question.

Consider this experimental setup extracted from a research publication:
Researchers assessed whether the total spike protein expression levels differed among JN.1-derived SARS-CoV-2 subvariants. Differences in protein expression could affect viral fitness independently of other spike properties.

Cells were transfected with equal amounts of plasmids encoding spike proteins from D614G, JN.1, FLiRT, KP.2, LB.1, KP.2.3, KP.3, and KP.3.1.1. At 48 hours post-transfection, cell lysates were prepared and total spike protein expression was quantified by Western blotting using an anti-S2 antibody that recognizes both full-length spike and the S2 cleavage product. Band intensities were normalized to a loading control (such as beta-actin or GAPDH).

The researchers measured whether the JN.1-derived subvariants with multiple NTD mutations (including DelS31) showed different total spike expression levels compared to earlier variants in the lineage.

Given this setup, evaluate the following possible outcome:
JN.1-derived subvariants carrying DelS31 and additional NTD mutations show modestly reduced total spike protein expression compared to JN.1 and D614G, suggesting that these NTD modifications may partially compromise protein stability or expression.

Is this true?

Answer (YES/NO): NO